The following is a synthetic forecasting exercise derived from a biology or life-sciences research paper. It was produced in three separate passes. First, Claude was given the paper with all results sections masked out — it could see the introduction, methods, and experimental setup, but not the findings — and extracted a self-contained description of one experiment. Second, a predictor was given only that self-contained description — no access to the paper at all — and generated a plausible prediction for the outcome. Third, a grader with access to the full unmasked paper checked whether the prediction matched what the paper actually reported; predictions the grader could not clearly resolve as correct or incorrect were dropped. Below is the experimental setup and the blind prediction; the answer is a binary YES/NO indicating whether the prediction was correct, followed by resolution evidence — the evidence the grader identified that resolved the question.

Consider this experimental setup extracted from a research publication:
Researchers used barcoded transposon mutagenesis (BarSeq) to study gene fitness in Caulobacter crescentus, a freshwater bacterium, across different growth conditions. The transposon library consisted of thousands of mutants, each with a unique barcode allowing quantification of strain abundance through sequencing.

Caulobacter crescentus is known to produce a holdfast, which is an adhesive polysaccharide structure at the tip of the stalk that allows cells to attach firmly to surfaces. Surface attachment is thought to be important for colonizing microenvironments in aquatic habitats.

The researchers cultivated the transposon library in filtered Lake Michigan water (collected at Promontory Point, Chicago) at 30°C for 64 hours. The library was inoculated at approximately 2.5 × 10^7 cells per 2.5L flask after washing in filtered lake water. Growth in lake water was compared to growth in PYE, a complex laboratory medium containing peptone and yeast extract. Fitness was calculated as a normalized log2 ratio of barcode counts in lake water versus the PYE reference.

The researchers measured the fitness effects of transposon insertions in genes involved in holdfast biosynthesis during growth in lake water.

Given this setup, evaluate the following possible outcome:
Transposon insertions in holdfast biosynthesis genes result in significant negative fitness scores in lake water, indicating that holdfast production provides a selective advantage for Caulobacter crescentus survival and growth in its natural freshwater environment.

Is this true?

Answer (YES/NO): YES